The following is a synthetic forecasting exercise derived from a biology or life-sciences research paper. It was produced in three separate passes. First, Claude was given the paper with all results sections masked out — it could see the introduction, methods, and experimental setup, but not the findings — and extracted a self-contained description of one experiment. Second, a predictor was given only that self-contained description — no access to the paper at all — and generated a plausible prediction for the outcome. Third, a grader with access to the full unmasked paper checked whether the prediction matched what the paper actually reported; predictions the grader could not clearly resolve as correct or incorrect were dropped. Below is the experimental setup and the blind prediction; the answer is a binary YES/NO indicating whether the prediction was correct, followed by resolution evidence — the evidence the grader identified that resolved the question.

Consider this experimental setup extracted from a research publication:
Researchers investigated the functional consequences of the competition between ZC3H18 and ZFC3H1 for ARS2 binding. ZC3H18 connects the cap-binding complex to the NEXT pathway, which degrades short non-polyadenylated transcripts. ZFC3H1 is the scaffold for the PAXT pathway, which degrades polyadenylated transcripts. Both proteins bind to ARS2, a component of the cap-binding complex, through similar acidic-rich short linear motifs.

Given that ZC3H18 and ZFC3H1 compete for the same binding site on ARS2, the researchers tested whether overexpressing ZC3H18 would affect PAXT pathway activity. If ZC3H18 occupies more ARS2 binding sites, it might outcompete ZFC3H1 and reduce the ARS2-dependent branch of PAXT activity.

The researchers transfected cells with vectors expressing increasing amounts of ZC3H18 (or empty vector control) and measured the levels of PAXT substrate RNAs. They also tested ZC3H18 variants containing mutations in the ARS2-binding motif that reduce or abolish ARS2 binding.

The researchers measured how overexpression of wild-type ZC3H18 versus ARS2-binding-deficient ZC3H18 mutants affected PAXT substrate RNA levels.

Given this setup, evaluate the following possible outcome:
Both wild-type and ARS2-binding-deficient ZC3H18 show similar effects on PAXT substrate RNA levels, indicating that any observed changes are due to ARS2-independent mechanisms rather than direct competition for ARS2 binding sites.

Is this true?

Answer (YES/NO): NO